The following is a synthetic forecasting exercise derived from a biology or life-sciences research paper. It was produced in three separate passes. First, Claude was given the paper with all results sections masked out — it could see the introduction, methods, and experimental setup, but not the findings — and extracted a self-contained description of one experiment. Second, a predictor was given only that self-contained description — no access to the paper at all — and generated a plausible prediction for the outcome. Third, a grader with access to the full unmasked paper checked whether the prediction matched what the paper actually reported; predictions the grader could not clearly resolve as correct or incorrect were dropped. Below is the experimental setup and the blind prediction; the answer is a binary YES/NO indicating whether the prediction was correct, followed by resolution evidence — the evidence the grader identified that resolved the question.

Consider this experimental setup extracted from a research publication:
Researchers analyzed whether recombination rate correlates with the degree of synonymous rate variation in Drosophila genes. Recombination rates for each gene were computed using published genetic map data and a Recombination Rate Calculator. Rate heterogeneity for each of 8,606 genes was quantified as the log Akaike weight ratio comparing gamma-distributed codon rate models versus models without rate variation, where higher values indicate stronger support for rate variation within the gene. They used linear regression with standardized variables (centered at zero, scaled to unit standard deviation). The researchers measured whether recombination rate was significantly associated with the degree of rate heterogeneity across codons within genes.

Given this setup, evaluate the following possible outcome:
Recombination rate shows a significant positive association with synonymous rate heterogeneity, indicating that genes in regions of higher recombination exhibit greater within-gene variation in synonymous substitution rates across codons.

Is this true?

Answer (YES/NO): YES